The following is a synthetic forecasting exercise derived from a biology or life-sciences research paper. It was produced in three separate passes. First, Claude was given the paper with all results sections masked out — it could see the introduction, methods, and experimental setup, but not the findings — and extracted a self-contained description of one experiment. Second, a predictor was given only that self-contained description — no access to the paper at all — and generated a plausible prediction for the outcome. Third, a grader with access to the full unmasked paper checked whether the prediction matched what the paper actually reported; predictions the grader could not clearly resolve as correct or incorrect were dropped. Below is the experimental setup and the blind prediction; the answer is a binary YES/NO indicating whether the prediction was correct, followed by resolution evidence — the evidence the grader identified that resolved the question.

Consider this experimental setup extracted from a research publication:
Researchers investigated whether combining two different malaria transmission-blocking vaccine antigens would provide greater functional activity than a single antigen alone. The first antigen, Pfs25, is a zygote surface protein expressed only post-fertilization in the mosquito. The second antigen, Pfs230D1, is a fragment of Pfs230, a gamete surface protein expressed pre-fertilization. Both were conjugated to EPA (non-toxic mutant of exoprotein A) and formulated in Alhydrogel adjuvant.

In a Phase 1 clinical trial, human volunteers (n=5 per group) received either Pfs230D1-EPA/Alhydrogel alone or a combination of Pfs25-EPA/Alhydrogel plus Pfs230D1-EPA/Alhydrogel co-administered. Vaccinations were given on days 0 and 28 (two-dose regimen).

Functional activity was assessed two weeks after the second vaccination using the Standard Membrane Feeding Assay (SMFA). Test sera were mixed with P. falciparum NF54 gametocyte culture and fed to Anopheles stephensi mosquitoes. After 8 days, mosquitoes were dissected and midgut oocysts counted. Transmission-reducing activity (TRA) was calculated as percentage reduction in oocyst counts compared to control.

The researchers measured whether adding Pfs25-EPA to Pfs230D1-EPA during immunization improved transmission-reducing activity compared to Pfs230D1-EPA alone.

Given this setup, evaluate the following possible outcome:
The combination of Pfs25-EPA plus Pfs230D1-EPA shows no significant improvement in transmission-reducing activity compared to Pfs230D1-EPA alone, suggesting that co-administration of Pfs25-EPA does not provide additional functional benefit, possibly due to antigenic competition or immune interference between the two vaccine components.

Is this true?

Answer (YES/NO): YES